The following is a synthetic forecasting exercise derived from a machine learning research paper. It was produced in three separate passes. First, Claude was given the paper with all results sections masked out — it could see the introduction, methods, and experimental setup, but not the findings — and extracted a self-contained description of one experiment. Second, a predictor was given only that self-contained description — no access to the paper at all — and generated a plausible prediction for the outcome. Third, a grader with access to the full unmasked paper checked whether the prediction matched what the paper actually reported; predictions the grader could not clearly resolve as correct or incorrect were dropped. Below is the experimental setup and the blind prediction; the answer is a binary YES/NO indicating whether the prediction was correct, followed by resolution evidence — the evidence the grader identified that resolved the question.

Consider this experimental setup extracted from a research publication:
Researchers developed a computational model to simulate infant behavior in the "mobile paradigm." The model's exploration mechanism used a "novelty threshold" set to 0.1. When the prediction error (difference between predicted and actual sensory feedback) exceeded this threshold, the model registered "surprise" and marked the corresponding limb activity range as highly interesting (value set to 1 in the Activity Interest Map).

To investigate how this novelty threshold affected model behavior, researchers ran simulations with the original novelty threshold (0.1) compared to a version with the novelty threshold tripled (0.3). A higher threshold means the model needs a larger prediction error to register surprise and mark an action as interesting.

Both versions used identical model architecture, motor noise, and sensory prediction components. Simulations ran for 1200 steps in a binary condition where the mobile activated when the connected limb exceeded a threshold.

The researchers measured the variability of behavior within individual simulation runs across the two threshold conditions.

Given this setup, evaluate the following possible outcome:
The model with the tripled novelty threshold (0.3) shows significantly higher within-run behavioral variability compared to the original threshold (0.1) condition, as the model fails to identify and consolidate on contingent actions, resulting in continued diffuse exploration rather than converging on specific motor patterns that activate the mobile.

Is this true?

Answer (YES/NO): NO